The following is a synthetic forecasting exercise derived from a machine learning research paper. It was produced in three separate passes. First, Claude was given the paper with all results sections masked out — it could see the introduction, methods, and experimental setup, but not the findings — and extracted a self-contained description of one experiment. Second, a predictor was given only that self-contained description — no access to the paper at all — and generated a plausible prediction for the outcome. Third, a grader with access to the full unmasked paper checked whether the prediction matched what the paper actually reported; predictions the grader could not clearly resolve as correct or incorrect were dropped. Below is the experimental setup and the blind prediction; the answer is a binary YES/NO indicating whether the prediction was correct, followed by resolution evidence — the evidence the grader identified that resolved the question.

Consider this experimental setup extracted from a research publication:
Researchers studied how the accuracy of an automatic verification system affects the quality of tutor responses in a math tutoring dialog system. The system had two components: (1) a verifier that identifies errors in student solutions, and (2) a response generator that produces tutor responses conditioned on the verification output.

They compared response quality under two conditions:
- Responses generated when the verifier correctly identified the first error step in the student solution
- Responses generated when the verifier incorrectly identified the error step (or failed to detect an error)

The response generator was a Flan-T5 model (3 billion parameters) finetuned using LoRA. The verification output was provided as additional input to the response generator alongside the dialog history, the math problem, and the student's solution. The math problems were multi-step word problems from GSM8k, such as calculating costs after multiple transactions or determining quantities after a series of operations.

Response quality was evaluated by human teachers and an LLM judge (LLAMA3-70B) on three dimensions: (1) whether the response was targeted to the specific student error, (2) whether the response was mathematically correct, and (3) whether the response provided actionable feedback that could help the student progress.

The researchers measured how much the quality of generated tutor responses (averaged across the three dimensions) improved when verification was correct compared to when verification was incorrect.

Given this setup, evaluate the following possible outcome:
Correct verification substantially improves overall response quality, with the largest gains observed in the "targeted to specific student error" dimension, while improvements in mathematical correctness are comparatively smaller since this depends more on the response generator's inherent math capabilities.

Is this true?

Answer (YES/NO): NO